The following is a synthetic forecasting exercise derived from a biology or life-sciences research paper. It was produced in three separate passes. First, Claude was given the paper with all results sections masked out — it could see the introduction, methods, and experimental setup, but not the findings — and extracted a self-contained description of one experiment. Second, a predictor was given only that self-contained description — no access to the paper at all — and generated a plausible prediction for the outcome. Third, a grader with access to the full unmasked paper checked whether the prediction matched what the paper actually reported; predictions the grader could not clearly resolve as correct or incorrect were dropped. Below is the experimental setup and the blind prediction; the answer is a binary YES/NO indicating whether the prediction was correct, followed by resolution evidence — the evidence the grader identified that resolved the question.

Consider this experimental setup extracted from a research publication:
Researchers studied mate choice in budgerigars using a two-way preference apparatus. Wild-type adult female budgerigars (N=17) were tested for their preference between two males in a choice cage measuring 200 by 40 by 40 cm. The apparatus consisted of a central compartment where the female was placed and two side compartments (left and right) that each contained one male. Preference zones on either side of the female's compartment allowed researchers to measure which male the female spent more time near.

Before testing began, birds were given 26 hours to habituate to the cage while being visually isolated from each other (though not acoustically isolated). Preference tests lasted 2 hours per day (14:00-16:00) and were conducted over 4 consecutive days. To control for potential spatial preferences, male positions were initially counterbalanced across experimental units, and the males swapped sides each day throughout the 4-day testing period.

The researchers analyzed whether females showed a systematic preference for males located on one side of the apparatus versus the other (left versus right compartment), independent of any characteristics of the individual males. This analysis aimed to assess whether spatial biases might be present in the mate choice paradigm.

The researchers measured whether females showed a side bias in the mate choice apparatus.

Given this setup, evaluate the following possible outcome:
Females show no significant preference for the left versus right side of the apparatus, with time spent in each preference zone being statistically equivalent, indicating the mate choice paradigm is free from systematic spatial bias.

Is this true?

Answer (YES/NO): NO